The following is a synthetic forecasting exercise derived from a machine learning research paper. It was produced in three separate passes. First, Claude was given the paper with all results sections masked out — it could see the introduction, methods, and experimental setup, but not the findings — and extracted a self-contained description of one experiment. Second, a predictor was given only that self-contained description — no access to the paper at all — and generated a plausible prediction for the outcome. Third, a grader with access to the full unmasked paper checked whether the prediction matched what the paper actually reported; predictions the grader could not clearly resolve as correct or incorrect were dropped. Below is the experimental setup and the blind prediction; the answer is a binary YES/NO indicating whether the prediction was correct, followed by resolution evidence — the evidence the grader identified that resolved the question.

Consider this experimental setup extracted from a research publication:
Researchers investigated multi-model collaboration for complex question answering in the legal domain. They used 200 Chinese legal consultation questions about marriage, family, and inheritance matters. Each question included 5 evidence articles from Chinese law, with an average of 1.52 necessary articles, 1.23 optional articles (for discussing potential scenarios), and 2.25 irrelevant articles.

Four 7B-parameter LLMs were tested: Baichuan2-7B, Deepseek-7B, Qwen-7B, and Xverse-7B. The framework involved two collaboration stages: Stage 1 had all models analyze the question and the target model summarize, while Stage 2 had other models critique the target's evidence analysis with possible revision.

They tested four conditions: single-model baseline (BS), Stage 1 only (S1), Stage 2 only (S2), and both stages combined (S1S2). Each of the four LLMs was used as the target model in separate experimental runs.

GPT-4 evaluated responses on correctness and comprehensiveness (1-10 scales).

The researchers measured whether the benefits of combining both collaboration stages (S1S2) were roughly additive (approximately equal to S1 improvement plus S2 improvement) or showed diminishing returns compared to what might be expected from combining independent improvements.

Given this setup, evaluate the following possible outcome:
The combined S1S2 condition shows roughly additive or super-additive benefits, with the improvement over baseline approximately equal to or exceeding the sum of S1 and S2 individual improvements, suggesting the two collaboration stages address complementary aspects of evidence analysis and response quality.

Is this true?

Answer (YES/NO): YES